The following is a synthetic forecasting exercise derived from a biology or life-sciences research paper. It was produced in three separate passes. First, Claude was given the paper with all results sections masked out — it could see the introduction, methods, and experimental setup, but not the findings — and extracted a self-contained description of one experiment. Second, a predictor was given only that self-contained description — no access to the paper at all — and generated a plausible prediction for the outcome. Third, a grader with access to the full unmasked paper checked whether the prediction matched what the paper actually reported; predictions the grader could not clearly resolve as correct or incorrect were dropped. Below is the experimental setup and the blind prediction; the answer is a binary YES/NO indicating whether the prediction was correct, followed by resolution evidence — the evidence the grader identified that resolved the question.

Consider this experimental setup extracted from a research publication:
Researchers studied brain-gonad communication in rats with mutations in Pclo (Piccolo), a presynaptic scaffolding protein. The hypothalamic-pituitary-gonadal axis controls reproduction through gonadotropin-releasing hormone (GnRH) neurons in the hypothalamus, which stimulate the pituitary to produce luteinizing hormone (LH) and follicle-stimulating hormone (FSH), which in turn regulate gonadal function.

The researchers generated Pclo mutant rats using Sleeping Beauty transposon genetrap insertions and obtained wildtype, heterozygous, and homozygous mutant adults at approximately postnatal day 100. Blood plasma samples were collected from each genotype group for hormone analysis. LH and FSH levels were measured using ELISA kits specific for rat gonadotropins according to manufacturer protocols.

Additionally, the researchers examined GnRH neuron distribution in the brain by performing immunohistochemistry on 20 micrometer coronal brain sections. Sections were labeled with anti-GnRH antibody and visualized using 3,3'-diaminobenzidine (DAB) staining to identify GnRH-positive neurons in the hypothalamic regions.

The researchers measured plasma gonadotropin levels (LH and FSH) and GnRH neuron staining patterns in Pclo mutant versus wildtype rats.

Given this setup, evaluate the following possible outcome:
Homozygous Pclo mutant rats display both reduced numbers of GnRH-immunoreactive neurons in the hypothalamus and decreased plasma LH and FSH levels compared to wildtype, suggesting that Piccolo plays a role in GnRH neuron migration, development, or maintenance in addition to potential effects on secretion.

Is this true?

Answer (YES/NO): NO